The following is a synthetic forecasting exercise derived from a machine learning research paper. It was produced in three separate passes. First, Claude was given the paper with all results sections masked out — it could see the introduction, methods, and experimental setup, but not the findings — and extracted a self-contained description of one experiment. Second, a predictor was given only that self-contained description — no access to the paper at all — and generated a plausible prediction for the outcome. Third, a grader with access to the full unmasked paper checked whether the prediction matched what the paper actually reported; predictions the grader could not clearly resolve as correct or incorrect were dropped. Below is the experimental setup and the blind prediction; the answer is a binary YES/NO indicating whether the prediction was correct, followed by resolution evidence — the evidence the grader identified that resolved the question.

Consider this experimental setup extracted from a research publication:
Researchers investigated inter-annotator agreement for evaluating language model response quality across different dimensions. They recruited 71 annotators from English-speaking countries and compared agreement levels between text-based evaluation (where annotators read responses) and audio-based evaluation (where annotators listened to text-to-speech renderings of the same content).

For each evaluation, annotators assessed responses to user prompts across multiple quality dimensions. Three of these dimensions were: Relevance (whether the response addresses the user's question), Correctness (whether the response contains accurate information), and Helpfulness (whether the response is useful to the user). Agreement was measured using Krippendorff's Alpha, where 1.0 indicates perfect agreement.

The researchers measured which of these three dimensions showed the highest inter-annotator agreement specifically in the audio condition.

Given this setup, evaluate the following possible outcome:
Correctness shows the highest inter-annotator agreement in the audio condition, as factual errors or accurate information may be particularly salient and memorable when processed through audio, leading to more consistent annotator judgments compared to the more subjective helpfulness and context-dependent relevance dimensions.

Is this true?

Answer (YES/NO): NO